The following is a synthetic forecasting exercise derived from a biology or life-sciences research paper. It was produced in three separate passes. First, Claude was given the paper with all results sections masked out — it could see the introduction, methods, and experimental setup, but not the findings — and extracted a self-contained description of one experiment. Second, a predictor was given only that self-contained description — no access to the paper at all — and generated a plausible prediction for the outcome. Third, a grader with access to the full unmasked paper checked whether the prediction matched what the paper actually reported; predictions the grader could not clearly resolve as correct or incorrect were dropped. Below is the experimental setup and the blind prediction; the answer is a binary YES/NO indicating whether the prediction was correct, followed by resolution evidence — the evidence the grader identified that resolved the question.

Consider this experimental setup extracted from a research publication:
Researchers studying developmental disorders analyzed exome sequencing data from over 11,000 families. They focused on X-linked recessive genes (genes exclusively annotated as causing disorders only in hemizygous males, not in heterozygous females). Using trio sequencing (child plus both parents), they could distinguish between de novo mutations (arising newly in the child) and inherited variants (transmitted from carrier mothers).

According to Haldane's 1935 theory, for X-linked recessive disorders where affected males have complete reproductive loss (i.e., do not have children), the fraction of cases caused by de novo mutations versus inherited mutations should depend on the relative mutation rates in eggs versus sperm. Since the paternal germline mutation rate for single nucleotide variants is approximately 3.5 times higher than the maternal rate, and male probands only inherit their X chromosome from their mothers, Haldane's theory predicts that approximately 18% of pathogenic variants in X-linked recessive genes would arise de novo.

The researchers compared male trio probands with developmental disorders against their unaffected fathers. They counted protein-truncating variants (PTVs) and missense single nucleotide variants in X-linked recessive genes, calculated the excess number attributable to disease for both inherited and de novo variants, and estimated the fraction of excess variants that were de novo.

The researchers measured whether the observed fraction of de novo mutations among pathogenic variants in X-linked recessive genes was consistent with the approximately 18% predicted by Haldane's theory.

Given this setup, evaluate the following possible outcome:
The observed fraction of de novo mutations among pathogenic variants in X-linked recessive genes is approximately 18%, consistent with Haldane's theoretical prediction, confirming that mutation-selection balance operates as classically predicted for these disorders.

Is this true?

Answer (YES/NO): NO